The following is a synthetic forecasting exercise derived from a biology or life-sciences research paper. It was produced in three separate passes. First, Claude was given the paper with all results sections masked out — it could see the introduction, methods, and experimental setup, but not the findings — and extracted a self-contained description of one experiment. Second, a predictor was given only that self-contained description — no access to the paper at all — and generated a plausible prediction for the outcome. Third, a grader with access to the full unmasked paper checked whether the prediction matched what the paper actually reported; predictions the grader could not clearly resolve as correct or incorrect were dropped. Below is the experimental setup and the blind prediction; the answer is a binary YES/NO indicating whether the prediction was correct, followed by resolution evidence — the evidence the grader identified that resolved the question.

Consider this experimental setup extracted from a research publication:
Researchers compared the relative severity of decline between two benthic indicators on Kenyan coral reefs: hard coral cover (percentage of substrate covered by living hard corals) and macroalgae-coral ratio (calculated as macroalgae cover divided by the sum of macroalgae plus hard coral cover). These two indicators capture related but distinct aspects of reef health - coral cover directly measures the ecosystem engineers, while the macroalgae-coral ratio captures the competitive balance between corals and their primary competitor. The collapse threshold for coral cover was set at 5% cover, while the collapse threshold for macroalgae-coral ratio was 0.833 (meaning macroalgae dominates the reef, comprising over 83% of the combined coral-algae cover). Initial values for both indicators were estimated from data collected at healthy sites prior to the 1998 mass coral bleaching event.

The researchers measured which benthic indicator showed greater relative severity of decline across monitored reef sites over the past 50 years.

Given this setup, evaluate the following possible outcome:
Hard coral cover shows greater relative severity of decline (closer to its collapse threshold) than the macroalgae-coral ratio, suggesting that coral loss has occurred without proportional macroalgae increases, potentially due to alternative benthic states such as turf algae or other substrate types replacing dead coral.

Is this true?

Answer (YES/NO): NO